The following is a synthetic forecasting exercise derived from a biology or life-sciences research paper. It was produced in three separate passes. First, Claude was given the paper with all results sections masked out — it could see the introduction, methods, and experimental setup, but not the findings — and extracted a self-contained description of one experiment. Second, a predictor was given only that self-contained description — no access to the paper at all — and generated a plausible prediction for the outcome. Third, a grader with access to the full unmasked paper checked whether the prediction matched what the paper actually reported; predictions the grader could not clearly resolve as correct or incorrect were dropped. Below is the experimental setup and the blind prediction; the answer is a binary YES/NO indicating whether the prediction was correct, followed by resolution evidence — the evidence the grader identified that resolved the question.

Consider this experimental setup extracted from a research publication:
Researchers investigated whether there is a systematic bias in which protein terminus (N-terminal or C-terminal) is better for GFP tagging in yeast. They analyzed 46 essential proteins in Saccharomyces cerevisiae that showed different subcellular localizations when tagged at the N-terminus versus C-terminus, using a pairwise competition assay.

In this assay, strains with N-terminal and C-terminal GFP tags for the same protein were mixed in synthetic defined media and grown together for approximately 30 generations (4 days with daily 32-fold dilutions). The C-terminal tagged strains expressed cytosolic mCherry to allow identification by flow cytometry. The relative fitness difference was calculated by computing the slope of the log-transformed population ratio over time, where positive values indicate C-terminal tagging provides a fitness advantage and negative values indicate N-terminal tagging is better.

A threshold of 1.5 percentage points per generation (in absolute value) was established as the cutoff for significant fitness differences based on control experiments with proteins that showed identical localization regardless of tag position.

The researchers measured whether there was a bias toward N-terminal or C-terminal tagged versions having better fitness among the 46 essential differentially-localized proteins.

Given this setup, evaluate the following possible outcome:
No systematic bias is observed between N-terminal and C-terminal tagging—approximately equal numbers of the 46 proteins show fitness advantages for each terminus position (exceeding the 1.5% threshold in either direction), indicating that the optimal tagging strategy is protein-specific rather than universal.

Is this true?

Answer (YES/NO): NO